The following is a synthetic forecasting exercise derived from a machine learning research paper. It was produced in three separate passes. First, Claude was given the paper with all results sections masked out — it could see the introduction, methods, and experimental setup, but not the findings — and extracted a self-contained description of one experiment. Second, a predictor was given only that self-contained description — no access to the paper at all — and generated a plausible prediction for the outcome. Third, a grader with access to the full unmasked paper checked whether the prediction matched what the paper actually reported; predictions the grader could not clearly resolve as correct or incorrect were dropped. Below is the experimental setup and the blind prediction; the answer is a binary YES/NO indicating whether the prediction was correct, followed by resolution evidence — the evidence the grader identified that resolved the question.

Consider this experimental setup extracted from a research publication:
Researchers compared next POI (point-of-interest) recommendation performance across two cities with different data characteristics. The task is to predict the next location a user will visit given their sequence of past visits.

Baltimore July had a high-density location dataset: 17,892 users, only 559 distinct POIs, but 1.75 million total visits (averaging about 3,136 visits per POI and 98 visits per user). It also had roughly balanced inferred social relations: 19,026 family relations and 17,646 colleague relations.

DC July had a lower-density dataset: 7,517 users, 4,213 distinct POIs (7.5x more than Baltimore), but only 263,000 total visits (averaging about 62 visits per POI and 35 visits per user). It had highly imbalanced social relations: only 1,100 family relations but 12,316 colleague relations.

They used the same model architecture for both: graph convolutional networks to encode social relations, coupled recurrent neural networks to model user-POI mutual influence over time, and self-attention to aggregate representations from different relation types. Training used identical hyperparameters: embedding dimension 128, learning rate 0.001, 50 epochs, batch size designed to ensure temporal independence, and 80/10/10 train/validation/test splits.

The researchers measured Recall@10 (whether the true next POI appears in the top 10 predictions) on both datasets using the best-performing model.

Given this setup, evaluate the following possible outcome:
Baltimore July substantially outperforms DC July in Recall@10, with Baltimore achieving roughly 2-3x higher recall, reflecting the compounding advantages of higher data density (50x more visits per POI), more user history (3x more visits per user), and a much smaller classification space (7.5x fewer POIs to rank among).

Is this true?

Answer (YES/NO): NO